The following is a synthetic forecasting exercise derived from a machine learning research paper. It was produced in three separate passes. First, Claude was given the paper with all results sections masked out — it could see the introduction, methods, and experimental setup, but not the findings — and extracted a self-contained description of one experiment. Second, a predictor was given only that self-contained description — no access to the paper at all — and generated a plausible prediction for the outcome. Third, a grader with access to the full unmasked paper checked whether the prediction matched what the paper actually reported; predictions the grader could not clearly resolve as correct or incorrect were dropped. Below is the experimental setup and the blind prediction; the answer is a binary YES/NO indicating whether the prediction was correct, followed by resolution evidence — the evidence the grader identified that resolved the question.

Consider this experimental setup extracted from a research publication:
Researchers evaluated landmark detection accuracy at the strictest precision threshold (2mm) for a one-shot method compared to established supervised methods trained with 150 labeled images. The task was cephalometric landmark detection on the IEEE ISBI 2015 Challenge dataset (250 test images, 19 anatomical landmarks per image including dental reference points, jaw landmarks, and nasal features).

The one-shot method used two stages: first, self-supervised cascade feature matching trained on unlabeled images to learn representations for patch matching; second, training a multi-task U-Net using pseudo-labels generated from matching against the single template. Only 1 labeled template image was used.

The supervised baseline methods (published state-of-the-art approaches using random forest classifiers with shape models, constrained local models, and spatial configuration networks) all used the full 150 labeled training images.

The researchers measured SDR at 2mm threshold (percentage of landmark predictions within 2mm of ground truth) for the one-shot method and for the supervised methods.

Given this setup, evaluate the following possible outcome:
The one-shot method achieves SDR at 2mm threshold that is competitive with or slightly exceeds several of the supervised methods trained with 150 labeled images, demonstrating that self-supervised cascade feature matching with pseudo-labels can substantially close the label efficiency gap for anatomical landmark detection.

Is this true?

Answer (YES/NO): NO